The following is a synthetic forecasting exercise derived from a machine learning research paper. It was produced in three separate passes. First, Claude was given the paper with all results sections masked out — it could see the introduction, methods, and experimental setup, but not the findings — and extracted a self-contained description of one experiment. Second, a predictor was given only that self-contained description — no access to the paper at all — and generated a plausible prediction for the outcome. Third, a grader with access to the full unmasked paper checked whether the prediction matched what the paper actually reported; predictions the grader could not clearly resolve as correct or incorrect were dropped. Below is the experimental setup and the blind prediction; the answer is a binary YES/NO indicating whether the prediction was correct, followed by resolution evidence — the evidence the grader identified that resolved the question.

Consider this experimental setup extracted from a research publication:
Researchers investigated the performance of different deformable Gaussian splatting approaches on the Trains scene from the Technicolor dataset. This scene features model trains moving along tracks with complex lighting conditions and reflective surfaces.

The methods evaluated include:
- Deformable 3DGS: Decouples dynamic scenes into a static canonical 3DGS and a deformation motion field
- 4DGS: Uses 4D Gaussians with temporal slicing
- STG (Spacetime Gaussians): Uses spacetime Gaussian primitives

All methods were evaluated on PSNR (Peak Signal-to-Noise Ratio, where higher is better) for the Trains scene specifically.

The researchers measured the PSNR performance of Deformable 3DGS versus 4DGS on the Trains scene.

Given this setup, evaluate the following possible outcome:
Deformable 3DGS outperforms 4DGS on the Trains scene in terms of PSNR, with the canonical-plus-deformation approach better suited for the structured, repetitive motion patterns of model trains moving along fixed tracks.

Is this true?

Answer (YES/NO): NO